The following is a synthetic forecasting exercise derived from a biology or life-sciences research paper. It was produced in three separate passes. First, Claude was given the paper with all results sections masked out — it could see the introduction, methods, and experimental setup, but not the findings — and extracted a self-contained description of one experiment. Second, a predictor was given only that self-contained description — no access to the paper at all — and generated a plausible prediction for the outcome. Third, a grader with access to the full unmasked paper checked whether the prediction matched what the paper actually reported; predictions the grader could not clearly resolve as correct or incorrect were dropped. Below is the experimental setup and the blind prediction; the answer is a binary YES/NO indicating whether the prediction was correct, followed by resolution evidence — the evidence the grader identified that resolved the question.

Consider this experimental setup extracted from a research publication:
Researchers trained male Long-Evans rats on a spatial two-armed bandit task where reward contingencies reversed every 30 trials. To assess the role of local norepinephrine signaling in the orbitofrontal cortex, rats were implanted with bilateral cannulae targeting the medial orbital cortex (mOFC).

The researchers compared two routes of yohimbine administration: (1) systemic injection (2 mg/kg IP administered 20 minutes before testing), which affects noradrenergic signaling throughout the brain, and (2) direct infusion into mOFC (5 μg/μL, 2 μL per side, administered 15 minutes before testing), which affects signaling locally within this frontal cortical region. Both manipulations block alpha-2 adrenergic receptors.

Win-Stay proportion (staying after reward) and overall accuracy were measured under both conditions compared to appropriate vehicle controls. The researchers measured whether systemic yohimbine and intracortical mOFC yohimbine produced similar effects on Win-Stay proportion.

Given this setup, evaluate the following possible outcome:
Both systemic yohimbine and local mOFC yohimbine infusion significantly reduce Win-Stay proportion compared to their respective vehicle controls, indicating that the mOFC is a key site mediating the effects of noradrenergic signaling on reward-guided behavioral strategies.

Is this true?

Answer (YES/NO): YES